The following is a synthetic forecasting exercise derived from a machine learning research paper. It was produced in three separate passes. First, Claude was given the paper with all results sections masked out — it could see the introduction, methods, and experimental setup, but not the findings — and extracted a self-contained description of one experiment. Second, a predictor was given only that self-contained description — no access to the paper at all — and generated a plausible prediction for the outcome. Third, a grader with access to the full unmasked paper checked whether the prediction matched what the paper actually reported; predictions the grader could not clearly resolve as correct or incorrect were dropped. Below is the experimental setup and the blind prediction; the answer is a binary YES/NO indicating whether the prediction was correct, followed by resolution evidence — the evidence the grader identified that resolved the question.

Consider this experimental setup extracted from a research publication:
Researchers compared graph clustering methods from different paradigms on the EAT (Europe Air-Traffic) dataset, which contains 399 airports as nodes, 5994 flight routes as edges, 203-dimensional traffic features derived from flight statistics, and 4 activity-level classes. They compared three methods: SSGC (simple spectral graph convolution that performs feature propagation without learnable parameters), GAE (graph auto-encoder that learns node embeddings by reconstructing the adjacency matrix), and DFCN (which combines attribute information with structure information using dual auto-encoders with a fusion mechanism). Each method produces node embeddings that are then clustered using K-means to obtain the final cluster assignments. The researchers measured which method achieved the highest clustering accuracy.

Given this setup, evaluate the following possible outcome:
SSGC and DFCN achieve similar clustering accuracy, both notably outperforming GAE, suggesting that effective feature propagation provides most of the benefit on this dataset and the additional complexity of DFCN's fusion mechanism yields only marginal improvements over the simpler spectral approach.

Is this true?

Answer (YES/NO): NO